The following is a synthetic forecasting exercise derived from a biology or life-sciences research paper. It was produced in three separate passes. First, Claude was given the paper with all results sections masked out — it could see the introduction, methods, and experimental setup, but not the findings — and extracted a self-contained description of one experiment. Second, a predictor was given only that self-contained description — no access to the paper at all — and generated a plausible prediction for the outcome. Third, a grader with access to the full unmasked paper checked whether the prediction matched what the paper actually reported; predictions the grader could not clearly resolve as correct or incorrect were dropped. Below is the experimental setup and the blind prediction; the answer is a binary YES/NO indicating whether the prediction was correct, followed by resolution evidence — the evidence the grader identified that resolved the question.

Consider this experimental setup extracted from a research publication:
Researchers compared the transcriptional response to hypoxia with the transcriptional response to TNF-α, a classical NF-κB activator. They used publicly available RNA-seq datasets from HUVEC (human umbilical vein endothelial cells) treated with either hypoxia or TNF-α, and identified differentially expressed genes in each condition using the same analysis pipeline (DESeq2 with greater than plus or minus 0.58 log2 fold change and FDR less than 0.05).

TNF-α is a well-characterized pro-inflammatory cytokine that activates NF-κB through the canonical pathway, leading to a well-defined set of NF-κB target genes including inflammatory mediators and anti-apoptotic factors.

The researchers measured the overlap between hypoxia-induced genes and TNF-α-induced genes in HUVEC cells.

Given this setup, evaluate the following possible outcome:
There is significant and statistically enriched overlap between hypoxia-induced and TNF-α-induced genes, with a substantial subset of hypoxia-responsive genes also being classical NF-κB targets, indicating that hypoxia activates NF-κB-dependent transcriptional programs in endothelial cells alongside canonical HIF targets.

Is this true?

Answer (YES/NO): NO